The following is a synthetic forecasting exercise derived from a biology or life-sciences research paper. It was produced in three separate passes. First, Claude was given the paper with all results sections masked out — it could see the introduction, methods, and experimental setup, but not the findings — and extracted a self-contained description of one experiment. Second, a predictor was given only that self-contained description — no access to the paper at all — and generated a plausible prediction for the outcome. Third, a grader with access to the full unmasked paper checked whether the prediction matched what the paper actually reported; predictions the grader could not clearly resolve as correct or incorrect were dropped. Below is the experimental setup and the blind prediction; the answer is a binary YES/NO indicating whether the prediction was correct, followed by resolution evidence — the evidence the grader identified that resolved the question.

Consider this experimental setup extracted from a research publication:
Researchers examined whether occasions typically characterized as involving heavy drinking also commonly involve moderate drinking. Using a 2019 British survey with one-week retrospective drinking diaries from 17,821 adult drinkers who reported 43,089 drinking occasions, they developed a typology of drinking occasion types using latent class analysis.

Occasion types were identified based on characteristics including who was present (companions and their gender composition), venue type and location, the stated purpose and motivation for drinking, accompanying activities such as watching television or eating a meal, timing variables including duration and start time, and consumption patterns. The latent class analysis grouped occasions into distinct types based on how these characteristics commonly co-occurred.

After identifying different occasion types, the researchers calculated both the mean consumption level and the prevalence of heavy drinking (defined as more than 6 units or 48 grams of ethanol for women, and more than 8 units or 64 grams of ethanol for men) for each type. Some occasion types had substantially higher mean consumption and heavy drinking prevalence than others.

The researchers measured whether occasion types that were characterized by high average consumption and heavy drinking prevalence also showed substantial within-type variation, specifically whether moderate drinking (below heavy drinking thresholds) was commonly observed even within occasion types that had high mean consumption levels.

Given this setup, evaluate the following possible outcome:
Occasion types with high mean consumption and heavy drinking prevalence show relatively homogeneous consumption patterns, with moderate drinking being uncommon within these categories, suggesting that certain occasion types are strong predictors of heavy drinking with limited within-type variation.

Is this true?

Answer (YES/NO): NO